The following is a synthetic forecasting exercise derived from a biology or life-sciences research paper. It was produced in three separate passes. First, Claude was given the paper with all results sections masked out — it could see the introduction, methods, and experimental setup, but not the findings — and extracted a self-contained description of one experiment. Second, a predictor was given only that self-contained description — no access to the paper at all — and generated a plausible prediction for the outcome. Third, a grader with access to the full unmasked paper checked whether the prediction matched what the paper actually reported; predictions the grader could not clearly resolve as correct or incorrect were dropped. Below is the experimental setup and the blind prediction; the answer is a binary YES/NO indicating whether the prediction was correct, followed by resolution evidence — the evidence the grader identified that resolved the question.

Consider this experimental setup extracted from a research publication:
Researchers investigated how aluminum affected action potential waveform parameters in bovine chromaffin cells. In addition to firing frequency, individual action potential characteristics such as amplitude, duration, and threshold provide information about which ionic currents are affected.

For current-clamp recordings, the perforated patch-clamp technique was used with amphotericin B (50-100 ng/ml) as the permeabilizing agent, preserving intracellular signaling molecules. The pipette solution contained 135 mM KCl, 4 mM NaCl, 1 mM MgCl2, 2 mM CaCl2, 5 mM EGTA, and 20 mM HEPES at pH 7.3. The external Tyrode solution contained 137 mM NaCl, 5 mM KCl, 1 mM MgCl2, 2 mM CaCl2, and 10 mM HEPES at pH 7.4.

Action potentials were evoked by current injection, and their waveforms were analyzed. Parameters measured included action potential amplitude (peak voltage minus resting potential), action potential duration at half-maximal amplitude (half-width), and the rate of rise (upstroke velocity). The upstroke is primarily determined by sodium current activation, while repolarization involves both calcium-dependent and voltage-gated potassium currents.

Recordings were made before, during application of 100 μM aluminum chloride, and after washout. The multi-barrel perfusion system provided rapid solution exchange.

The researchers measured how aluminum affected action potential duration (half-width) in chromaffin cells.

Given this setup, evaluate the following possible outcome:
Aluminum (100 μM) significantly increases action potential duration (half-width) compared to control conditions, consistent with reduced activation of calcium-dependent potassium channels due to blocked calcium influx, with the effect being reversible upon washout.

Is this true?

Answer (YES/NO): NO